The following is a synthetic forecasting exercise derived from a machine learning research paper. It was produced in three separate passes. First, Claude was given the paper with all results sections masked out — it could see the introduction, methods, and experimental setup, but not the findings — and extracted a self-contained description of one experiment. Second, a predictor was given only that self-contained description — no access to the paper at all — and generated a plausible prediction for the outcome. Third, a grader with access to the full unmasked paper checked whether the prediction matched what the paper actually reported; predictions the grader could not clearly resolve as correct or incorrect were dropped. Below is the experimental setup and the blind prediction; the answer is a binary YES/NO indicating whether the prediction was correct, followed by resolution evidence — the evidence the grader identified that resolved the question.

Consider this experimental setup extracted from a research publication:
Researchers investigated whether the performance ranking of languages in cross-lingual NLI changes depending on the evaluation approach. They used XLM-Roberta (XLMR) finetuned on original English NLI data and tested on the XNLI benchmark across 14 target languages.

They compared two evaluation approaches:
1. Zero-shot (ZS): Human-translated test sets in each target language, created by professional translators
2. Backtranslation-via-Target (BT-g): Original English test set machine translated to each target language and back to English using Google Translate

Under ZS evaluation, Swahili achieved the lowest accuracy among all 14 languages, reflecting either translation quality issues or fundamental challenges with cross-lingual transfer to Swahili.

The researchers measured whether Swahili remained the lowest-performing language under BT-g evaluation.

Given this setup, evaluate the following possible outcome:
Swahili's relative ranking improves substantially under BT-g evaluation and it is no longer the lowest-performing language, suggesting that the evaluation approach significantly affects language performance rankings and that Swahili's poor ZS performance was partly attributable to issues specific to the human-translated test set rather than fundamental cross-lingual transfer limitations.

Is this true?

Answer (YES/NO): YES